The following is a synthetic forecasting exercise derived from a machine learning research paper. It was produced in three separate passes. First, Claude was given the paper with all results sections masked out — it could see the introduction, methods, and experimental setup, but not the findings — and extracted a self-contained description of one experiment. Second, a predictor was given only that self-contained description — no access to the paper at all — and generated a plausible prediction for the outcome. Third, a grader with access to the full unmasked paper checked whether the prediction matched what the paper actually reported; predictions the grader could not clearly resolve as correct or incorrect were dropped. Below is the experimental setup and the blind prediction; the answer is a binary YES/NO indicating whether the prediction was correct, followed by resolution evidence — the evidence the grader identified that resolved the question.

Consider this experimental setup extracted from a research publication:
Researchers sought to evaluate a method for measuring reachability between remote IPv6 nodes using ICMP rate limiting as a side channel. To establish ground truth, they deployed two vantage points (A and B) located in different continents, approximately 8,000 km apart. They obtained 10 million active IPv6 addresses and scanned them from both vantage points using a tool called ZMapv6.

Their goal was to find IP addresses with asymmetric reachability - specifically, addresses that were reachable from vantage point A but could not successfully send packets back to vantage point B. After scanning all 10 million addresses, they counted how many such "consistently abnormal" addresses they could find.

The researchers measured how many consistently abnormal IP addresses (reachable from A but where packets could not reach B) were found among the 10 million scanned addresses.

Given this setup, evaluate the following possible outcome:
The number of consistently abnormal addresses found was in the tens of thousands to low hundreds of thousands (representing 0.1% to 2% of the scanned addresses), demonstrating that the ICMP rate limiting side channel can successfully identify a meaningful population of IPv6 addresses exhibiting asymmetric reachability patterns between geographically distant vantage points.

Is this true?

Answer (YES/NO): NO